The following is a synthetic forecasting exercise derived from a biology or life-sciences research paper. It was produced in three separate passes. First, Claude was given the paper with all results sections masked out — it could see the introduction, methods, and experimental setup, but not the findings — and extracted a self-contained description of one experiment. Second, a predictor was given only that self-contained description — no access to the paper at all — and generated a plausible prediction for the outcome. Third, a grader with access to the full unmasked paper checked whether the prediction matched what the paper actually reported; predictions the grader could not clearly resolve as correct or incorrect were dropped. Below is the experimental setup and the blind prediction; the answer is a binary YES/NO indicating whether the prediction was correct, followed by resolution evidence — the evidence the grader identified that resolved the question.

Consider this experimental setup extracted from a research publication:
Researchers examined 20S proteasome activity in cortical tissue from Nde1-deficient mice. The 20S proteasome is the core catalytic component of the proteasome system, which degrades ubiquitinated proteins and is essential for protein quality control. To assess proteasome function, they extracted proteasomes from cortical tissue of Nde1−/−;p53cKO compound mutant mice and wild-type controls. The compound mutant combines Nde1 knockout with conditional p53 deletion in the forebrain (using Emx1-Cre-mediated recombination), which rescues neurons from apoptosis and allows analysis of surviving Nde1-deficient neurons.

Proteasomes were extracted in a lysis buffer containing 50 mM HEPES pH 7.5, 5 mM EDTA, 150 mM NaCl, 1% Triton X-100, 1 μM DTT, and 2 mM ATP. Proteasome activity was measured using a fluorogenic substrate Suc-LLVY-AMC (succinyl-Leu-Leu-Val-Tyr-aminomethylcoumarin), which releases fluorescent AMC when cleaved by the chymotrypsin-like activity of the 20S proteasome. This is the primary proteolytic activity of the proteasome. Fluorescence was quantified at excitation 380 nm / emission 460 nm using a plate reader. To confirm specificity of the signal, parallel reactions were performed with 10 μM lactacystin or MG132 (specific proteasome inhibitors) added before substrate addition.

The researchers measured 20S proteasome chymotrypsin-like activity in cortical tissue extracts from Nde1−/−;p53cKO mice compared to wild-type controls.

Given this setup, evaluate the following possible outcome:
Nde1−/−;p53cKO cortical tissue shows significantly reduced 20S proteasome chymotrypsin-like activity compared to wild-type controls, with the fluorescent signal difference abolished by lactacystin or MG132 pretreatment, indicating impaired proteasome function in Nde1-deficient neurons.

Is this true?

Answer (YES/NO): NO